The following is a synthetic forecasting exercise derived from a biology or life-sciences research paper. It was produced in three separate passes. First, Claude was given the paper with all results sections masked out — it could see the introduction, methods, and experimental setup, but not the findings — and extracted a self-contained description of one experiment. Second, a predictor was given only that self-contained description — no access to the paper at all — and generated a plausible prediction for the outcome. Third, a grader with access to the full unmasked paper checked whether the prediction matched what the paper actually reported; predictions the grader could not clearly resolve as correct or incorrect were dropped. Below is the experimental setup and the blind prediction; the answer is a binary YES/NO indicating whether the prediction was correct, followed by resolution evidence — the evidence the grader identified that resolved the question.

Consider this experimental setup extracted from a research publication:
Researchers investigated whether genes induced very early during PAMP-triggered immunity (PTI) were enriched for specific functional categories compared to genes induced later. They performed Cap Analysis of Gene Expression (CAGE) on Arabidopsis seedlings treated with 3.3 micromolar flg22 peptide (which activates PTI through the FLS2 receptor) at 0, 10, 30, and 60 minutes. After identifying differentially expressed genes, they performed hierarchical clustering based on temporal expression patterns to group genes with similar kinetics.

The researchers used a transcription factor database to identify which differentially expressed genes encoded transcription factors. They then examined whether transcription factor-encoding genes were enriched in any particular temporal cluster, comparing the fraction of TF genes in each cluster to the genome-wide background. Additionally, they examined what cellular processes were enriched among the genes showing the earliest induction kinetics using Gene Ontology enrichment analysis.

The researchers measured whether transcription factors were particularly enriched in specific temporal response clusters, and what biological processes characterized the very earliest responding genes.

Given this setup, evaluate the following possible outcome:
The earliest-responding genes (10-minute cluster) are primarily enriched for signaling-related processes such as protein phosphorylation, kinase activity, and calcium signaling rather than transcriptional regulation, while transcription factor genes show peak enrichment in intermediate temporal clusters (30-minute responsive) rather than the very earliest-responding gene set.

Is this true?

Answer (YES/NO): NO